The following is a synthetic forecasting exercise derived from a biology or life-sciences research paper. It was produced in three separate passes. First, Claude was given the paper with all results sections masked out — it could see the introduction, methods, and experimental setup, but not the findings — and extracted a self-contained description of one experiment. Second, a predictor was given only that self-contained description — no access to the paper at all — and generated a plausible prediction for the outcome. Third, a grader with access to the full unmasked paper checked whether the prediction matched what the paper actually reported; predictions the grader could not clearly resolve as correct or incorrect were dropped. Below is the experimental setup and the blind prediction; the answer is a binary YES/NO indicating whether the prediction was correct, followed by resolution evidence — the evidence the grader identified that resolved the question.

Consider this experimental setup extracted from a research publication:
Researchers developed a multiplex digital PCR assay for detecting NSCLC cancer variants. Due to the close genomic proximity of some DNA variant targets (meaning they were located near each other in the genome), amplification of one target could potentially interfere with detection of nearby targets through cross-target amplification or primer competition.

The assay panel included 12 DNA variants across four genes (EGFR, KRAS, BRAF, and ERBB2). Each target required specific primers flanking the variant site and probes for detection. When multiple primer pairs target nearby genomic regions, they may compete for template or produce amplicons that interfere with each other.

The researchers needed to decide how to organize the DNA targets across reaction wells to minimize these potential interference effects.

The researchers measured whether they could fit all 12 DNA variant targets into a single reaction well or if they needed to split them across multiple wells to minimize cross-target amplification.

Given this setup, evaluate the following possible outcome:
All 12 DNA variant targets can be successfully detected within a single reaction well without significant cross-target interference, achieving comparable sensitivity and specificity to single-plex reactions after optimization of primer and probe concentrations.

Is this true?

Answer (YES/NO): NO